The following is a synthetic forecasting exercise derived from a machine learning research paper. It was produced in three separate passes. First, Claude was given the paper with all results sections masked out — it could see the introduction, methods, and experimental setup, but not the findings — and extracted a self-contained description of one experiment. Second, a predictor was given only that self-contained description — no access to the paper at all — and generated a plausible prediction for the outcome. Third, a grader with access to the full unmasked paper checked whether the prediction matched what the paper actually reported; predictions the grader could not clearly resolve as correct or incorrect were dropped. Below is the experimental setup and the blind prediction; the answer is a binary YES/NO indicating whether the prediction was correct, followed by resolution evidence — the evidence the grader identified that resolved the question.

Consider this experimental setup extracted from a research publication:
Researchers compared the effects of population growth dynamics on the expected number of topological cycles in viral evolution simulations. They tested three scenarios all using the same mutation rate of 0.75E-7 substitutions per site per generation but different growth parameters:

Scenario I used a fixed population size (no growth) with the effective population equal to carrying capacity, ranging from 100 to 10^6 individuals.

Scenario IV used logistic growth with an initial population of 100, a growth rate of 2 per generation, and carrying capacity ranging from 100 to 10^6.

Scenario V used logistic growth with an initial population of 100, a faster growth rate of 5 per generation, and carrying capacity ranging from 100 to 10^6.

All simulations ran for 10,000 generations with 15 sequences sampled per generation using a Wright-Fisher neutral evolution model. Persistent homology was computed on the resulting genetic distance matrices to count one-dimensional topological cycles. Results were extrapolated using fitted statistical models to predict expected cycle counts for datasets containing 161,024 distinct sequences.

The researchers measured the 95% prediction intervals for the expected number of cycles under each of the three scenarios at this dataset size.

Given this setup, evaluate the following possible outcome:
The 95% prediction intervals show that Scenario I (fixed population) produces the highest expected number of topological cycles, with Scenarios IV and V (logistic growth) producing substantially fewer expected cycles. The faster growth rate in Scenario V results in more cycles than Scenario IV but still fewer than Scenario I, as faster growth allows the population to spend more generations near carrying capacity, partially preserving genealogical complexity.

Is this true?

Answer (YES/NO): NO